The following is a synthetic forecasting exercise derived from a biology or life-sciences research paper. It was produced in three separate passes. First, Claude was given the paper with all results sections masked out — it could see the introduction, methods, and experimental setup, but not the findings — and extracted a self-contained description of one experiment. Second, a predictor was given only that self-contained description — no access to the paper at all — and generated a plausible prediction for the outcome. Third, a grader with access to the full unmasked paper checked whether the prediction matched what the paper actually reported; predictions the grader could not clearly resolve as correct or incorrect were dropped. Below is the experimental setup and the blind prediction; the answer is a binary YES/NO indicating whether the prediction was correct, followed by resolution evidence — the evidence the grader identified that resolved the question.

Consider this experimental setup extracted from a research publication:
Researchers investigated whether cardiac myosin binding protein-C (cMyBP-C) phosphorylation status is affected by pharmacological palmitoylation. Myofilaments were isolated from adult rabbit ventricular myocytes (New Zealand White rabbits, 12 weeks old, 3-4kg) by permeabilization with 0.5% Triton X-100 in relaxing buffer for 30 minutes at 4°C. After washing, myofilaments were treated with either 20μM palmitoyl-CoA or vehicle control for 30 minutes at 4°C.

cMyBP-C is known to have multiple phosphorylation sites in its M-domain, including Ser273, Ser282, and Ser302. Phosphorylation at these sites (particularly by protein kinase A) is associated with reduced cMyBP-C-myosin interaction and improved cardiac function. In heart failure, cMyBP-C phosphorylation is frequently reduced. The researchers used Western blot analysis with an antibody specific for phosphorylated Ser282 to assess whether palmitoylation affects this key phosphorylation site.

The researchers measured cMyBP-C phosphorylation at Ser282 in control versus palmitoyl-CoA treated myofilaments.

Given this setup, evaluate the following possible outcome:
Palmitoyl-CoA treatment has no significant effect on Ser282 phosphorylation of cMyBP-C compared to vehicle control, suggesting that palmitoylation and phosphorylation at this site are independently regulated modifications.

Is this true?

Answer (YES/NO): YES